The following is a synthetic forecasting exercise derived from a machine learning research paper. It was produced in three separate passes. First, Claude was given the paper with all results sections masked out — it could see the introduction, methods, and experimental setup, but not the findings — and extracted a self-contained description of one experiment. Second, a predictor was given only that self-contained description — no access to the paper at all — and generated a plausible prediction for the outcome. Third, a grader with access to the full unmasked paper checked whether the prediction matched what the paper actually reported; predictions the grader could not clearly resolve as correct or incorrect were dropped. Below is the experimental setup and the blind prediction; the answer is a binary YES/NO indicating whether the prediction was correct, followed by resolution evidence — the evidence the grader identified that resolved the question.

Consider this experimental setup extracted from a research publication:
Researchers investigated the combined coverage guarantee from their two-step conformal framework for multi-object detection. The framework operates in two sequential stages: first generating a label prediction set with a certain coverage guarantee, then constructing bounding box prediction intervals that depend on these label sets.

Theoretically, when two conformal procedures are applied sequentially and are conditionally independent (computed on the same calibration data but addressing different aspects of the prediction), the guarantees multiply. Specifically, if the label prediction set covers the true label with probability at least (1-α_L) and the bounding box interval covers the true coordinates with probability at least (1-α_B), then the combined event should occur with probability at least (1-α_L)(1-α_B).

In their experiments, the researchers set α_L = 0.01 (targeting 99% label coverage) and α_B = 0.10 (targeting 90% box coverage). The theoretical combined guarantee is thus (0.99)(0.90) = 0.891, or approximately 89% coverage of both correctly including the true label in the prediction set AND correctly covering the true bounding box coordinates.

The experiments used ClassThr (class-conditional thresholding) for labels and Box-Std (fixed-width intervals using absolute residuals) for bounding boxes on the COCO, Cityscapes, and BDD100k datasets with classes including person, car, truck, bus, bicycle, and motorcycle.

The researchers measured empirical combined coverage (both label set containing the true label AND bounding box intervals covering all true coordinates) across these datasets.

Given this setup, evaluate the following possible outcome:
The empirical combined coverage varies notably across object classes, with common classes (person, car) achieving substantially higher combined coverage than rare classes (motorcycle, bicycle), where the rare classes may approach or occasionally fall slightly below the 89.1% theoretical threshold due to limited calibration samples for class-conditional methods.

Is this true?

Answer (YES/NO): NO